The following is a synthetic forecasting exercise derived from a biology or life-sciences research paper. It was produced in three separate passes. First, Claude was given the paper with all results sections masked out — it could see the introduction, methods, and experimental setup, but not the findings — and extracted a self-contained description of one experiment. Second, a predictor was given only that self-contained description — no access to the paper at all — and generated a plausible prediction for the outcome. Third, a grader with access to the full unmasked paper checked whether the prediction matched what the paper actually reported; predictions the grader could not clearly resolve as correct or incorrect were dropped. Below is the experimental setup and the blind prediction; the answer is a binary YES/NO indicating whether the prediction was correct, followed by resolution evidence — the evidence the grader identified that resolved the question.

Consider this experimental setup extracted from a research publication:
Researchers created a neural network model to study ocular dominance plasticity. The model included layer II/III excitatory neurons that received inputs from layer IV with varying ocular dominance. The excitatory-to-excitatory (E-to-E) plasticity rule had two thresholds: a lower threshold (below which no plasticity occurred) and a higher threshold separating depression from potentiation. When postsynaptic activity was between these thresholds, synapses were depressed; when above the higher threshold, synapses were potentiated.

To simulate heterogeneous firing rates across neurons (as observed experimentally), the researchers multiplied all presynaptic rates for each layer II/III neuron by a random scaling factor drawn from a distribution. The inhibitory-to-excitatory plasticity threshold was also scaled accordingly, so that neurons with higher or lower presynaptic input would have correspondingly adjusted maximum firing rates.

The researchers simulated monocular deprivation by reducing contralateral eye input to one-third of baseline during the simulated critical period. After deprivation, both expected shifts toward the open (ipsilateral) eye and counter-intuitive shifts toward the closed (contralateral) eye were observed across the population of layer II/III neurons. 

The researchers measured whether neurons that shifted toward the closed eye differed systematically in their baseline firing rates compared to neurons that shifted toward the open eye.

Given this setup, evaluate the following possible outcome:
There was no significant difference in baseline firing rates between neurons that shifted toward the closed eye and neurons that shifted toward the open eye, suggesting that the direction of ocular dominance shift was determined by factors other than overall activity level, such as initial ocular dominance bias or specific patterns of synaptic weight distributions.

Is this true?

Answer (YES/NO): NO